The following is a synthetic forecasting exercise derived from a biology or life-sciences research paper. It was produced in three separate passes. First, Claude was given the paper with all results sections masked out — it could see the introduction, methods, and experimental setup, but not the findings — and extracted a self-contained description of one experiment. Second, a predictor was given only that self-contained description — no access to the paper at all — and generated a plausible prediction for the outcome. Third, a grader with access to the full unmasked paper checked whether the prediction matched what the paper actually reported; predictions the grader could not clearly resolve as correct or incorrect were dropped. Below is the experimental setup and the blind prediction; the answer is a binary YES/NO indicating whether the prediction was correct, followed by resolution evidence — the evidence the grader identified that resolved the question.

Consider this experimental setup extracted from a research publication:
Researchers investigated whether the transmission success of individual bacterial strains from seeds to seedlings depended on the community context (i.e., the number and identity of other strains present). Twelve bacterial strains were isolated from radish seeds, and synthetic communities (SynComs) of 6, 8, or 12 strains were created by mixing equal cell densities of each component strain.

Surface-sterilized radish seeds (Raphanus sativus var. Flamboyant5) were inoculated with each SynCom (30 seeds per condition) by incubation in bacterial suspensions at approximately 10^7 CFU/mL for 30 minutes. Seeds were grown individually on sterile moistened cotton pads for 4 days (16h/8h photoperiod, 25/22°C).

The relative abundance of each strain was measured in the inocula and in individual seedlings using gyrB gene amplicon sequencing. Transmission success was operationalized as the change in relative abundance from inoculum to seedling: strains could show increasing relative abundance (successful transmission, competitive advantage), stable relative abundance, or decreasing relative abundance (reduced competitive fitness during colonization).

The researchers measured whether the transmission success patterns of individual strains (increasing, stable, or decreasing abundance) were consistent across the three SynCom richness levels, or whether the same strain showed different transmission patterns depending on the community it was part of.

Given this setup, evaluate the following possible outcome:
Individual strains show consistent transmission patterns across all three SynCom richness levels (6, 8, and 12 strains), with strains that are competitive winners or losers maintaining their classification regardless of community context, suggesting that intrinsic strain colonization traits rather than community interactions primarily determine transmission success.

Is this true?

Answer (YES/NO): NO